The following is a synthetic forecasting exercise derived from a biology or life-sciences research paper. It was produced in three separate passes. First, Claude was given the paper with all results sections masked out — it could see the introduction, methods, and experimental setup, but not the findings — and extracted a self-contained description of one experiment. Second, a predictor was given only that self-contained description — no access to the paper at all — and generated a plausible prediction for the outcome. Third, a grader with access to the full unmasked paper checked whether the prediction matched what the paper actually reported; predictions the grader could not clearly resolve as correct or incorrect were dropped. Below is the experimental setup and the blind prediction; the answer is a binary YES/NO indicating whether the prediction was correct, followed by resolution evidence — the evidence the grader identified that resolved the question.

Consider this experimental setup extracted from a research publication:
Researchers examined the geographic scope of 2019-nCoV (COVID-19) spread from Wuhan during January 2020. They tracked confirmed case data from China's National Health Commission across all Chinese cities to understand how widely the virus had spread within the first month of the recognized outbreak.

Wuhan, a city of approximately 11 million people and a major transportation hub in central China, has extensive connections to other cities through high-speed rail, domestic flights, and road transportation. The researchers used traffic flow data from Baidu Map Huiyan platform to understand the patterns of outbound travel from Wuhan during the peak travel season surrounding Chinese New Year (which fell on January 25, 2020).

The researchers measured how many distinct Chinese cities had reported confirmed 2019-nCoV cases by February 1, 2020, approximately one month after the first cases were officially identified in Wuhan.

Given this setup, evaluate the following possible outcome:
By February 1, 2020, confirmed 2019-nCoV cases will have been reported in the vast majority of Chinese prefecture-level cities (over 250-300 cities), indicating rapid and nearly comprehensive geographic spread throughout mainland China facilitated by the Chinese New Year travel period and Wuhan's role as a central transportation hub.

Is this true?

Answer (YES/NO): YES